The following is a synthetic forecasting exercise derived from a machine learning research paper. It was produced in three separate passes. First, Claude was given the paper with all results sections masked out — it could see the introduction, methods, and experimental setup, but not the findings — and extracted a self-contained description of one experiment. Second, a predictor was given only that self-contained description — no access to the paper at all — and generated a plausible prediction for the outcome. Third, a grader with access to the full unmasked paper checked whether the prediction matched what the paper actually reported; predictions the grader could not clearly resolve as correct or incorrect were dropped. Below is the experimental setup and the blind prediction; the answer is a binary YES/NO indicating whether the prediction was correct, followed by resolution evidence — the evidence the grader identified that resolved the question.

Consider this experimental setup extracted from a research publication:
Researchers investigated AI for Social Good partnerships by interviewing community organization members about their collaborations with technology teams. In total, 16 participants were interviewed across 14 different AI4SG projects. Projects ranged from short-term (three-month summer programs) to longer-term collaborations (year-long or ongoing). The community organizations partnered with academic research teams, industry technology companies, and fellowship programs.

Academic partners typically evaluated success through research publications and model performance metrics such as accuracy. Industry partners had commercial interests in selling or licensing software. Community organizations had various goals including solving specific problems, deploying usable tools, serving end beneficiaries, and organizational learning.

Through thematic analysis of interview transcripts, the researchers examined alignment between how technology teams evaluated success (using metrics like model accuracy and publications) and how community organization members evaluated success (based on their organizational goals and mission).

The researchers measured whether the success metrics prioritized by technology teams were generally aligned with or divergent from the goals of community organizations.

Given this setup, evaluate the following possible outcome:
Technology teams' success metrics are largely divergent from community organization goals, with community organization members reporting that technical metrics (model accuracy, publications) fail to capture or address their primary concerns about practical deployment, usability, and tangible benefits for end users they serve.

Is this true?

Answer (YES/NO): YES